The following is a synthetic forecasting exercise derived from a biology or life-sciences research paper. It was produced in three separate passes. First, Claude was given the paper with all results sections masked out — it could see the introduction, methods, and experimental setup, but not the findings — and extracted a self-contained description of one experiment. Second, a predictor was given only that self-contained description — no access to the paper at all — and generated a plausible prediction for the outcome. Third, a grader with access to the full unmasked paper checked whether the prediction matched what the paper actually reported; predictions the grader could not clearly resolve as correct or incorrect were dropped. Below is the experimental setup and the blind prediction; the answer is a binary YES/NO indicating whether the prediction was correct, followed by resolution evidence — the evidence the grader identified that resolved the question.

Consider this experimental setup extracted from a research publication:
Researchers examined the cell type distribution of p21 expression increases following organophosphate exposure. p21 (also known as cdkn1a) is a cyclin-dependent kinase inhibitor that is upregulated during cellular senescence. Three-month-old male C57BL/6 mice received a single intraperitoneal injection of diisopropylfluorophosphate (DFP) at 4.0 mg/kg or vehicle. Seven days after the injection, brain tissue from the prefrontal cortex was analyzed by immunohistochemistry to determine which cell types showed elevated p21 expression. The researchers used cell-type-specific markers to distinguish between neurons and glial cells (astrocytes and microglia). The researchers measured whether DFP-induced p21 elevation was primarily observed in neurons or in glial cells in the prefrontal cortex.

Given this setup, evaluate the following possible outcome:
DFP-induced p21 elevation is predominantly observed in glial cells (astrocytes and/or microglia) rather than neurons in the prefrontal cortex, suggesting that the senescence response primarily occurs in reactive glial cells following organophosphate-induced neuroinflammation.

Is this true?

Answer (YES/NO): YES